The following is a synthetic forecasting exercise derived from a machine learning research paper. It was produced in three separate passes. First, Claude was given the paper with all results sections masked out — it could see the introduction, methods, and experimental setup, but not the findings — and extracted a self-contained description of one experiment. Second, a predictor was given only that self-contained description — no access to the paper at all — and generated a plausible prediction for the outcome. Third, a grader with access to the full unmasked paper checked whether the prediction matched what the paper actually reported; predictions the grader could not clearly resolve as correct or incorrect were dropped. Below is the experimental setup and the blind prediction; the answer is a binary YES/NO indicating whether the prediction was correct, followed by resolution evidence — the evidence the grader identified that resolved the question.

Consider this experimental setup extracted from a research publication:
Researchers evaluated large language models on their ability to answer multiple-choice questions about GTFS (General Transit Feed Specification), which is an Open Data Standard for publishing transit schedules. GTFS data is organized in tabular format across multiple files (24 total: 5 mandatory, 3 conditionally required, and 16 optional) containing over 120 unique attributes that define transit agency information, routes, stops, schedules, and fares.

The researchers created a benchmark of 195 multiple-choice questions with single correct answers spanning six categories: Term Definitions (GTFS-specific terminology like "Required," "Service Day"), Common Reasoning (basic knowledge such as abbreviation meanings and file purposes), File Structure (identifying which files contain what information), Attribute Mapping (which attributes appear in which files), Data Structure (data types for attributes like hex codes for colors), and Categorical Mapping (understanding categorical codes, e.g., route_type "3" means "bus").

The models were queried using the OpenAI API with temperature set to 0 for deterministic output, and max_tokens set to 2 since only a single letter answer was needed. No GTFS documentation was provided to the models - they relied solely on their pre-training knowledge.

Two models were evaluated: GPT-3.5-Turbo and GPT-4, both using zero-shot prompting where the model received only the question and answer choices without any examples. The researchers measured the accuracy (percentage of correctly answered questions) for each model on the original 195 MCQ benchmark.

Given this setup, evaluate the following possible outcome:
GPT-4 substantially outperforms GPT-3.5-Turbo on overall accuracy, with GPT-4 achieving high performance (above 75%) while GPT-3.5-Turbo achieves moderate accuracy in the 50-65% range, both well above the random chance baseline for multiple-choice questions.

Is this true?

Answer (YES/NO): NO